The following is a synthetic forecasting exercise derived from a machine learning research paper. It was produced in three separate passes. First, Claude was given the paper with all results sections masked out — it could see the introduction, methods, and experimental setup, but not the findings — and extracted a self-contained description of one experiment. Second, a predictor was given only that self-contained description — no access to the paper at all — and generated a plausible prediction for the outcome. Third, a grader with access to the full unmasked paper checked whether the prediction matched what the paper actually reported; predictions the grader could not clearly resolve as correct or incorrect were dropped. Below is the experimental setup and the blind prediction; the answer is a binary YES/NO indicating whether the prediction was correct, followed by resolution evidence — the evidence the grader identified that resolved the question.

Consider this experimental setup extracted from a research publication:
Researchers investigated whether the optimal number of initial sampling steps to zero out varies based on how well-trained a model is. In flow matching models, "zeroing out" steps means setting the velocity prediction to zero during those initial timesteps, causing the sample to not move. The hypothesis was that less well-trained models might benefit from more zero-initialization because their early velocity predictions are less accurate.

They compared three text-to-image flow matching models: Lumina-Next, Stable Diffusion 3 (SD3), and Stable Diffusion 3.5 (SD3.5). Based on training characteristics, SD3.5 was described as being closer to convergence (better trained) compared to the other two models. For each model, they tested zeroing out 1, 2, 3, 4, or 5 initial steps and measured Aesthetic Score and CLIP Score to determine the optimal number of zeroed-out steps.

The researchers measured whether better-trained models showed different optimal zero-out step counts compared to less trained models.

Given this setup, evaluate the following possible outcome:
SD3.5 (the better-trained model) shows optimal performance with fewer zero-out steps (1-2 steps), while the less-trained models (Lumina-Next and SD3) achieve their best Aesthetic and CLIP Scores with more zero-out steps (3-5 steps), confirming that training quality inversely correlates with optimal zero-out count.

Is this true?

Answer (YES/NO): NO